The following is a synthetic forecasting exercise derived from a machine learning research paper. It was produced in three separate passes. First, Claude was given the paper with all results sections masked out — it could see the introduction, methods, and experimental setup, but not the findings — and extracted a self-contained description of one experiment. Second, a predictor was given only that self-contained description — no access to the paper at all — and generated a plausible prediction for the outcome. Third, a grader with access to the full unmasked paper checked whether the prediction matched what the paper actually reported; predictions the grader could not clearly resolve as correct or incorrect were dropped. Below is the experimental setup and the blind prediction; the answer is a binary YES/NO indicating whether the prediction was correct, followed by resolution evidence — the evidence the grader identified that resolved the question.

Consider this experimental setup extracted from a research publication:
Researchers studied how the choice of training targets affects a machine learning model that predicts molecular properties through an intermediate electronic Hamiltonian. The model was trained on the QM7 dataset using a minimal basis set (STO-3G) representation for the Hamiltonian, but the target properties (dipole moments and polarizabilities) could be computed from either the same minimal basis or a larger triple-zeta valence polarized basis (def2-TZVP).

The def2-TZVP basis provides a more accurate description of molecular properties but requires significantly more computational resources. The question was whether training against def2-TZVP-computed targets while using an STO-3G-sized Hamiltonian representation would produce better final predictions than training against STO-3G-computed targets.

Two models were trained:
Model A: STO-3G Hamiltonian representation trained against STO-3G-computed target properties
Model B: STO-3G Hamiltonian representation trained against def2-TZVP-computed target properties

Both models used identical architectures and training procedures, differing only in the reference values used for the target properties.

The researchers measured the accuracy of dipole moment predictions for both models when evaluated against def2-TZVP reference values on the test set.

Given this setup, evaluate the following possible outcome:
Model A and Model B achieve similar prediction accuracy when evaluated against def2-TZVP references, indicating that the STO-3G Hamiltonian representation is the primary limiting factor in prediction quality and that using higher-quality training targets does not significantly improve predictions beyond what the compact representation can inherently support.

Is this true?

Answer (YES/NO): NO